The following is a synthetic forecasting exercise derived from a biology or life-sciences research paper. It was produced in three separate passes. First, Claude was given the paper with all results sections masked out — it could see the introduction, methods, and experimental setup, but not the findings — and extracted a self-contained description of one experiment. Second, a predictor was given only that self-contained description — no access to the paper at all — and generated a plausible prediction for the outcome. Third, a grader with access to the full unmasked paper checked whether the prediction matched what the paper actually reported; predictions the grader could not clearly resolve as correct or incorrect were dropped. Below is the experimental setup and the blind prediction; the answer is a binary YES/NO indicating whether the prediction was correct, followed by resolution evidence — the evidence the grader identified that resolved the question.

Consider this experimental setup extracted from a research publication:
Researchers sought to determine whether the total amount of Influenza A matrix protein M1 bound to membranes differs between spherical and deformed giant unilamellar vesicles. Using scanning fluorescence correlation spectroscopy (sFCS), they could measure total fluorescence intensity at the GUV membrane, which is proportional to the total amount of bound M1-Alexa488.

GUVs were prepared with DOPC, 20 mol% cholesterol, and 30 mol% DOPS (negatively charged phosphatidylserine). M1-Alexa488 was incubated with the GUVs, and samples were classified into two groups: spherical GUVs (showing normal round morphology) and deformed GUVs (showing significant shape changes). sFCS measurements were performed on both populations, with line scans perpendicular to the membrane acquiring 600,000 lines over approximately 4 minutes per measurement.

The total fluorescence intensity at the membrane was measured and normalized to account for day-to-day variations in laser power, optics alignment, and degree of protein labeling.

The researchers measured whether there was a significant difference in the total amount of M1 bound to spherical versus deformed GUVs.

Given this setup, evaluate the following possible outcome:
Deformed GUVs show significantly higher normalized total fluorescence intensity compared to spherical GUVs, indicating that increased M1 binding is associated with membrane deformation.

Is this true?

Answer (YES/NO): NO